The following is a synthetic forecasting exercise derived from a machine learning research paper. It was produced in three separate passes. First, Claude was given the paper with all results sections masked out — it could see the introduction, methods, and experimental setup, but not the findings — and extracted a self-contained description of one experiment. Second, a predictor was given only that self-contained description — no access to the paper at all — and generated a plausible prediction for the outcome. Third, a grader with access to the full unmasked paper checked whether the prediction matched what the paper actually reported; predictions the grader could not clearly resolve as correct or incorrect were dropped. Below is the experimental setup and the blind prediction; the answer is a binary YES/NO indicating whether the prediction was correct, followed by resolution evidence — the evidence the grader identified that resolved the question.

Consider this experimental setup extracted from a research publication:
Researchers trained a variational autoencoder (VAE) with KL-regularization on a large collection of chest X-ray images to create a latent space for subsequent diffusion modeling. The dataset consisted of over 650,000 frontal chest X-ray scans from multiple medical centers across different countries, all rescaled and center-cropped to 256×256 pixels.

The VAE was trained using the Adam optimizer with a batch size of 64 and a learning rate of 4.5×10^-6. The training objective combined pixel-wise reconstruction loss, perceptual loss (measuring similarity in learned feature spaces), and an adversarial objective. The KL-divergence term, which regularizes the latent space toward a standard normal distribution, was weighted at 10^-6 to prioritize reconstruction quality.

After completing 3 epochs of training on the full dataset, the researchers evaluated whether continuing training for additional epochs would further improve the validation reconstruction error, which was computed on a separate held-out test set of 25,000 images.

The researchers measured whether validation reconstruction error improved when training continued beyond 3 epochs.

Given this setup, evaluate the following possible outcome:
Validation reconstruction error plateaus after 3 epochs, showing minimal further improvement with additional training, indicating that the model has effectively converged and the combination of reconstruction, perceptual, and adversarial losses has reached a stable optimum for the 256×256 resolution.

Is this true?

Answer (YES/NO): YES